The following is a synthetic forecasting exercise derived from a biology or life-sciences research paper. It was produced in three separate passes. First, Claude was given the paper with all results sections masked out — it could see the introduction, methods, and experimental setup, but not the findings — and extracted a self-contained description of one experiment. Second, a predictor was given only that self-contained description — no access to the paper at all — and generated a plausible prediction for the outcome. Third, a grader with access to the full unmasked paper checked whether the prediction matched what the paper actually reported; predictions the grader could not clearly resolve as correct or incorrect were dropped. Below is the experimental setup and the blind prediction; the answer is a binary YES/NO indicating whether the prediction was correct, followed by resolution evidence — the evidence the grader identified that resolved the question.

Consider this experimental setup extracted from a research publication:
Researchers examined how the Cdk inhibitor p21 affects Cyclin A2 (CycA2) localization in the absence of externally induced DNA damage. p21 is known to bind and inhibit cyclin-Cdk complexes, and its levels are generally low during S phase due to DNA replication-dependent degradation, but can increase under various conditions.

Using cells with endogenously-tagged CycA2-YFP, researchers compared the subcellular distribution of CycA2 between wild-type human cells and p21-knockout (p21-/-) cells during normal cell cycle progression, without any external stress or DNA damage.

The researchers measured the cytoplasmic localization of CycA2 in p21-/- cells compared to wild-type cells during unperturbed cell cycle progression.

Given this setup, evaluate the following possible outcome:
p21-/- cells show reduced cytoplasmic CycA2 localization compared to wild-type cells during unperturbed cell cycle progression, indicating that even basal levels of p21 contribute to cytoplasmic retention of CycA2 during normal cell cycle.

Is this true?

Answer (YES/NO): NO